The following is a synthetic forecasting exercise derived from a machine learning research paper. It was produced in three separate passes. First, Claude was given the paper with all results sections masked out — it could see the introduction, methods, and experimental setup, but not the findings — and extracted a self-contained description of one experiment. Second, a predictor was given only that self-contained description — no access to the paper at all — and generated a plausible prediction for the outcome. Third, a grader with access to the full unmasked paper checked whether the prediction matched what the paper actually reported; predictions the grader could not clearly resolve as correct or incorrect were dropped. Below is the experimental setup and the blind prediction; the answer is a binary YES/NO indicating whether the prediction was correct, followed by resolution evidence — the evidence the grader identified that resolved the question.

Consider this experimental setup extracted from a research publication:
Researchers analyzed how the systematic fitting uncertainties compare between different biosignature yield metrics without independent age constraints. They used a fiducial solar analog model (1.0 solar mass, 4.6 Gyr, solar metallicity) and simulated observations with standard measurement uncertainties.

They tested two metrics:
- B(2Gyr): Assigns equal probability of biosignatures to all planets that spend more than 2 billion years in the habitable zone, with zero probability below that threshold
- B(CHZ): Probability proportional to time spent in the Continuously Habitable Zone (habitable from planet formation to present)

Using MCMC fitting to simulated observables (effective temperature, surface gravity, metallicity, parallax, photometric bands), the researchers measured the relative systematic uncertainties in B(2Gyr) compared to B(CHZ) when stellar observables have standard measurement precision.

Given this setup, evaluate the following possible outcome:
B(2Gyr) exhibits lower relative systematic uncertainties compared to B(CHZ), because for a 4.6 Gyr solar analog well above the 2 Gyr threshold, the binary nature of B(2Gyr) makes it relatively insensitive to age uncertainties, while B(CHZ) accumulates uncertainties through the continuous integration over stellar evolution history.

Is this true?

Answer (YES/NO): YES